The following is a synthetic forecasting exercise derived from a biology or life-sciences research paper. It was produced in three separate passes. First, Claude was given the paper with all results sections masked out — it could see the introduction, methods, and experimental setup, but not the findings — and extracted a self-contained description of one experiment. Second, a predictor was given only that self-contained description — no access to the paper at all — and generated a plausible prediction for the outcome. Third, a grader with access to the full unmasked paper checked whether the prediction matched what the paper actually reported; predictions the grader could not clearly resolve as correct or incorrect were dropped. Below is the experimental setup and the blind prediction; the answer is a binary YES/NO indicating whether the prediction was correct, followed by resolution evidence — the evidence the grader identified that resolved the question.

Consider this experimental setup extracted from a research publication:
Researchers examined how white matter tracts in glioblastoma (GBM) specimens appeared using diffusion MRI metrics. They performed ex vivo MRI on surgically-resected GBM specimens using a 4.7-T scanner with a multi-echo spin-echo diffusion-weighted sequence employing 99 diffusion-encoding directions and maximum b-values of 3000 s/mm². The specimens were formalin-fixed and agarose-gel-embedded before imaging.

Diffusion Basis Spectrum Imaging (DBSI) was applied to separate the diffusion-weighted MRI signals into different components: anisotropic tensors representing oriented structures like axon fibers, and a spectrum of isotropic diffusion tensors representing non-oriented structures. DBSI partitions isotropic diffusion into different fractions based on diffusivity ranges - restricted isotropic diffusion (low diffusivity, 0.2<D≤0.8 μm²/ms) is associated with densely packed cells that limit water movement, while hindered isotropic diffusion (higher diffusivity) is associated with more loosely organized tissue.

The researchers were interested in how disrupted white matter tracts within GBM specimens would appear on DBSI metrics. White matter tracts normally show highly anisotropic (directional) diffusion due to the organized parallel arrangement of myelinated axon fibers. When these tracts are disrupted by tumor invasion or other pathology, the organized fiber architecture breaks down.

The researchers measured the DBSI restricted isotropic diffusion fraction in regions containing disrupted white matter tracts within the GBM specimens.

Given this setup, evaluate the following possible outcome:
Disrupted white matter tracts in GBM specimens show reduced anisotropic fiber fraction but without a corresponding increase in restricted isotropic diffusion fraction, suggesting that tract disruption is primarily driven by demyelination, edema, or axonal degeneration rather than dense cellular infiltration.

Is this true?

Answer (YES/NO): NO